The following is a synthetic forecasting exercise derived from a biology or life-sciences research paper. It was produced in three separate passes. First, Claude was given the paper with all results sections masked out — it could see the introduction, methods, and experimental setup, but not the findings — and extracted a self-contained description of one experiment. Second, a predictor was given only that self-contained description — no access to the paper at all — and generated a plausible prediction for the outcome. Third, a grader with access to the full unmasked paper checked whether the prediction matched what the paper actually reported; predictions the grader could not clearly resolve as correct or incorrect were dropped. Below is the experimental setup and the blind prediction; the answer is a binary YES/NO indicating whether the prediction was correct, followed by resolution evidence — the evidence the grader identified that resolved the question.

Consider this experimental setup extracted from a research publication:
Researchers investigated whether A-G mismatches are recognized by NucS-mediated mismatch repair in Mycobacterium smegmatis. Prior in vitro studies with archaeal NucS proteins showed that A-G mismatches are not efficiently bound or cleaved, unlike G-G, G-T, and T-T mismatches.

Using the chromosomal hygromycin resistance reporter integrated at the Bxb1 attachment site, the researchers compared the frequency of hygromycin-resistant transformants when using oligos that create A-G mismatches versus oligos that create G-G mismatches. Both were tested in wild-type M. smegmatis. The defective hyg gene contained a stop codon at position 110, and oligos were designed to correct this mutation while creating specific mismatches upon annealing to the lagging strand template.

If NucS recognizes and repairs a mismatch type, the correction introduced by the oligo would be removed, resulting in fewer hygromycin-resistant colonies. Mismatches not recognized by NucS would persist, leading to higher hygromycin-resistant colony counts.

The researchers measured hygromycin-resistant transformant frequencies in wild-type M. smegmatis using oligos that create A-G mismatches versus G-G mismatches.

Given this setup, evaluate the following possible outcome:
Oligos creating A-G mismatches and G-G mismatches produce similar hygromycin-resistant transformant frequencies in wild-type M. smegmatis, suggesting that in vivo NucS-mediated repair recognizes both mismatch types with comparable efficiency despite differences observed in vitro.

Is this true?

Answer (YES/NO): NO